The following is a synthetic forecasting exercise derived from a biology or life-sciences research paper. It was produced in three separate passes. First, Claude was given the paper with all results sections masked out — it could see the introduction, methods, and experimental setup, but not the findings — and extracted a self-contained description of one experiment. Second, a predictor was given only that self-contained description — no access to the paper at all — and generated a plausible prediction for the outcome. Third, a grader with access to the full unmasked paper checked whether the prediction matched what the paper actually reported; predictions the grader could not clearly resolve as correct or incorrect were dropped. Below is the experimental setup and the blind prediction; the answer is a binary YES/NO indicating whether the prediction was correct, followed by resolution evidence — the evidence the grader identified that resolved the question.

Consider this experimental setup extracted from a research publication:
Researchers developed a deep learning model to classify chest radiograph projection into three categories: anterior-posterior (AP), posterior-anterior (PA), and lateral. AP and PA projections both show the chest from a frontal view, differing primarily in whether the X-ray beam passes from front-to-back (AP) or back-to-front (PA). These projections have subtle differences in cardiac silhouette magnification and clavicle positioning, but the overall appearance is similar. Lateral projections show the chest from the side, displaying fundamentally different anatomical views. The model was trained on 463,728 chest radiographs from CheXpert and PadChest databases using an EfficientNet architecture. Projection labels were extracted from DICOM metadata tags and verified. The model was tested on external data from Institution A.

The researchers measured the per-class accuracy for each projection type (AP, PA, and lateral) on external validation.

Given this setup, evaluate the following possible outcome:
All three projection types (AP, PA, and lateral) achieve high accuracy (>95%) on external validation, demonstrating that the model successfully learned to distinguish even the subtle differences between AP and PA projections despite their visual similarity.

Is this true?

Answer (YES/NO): YES